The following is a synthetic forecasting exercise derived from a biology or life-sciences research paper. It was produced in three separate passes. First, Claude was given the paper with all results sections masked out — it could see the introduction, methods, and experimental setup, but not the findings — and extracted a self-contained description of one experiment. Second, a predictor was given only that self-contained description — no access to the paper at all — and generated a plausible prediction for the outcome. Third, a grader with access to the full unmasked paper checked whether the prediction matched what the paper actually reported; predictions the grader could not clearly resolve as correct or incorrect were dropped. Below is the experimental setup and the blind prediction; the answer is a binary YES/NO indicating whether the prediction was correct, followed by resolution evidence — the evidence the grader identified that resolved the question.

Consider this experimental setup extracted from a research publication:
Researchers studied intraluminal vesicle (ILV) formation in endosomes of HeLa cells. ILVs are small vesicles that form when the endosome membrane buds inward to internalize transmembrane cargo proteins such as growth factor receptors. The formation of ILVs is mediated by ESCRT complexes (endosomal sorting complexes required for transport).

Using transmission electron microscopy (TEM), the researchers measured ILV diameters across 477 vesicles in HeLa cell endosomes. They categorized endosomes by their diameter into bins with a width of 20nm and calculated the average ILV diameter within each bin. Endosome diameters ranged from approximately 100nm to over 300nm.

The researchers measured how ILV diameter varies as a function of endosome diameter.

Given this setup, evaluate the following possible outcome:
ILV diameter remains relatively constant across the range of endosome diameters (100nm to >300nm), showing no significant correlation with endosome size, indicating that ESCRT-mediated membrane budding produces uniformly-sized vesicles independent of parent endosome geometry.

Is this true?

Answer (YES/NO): YES